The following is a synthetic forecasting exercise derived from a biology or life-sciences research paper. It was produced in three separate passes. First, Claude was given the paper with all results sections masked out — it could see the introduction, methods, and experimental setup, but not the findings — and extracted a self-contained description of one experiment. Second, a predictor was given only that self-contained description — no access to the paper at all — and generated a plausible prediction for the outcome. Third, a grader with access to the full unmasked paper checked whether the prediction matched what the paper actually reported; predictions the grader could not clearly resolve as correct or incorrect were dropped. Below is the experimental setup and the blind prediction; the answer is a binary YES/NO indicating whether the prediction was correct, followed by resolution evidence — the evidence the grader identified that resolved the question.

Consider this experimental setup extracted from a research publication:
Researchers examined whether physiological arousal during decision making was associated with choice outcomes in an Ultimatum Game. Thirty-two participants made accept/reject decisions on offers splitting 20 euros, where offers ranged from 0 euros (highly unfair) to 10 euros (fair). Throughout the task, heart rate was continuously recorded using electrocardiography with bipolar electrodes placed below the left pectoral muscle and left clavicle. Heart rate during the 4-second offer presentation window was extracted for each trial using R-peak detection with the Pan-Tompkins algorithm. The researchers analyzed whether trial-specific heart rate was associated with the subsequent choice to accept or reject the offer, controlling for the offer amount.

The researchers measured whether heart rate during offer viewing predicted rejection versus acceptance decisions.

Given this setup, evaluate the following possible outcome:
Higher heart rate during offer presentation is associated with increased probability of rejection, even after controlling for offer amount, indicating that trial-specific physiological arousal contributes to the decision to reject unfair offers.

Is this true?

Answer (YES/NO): YES